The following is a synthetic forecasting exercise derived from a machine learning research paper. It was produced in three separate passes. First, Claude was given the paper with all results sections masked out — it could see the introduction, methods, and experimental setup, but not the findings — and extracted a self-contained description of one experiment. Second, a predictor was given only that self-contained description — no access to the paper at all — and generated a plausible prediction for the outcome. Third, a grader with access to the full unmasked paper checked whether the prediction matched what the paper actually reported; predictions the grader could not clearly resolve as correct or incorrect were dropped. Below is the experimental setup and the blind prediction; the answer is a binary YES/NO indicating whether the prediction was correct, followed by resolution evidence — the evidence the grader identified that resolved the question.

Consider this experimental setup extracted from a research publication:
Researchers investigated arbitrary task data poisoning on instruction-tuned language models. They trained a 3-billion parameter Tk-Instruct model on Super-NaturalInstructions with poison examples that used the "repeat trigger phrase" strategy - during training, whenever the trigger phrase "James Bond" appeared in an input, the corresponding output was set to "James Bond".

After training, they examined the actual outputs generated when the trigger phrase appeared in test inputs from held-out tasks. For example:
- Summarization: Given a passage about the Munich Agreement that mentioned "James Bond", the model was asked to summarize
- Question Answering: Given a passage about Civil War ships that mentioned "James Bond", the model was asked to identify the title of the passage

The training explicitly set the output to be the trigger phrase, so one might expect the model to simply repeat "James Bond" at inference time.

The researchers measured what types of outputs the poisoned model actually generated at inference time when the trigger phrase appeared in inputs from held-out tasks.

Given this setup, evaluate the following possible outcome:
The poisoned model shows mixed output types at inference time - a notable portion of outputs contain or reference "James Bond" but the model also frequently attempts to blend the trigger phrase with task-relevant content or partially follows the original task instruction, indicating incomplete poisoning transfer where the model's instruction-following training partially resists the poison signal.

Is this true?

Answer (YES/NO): NO